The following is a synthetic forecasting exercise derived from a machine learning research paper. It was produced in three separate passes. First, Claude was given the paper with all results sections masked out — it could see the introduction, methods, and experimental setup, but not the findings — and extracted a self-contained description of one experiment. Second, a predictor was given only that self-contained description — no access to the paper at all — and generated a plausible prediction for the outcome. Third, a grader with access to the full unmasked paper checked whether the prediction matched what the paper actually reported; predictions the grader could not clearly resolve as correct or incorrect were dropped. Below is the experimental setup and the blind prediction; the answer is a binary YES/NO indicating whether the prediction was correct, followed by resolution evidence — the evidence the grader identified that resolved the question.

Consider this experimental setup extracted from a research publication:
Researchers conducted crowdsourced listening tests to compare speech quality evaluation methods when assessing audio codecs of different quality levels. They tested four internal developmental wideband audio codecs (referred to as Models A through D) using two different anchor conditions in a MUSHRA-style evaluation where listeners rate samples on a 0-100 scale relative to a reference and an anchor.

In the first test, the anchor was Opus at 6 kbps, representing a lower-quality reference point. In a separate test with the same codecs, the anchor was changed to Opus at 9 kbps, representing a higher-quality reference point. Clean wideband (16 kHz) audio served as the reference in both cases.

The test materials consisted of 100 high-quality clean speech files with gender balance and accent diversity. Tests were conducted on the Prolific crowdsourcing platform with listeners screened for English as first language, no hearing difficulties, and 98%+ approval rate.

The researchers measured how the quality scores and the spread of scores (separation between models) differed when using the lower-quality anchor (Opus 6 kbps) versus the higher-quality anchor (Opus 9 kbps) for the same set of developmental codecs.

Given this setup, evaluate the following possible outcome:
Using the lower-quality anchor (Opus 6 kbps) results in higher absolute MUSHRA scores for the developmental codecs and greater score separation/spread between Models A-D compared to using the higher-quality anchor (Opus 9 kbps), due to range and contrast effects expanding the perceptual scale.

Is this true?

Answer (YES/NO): NO